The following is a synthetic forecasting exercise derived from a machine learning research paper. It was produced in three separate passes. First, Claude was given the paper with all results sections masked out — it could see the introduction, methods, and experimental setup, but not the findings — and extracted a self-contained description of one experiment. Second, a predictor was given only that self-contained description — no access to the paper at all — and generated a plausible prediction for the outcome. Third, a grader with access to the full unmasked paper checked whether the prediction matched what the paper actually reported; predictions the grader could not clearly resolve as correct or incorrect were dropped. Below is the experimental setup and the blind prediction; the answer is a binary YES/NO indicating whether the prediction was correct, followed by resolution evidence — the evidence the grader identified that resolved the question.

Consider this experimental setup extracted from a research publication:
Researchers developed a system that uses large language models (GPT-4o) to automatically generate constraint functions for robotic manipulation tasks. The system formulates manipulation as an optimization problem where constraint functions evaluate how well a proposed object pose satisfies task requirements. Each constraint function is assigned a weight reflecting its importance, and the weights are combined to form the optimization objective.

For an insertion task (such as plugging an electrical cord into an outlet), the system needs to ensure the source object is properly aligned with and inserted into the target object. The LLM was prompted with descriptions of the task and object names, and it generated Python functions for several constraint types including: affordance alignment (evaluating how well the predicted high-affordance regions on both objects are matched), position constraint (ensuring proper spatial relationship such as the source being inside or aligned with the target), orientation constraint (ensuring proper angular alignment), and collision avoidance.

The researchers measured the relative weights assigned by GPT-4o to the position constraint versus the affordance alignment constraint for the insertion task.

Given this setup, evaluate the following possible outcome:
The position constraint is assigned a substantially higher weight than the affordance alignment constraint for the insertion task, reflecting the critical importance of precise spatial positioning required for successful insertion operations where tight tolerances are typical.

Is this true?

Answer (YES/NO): NO